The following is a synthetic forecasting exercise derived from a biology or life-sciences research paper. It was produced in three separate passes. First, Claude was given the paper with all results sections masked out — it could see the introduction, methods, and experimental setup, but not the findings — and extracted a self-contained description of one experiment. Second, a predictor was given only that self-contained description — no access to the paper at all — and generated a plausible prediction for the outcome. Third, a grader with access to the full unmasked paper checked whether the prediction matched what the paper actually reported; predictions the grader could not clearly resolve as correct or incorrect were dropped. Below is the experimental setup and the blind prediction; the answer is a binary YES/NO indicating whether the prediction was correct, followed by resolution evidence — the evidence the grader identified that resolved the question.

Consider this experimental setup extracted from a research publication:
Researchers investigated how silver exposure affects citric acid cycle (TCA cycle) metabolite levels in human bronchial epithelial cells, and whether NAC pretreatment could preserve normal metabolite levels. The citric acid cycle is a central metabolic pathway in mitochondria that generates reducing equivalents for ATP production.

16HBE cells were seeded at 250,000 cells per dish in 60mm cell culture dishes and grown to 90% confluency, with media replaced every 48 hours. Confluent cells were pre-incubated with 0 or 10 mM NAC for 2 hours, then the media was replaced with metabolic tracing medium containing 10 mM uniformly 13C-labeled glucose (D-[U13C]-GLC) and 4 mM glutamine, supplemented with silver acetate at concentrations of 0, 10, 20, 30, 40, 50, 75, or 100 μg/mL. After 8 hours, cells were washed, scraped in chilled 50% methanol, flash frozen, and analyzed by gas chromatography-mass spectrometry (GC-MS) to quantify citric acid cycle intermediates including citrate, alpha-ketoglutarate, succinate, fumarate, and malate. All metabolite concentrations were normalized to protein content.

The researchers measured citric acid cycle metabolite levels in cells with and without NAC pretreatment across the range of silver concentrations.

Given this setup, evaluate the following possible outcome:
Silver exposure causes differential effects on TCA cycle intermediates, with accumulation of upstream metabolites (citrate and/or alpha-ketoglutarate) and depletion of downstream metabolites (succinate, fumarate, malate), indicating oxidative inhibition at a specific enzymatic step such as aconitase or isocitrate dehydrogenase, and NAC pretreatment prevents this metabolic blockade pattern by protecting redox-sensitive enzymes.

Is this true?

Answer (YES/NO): NO